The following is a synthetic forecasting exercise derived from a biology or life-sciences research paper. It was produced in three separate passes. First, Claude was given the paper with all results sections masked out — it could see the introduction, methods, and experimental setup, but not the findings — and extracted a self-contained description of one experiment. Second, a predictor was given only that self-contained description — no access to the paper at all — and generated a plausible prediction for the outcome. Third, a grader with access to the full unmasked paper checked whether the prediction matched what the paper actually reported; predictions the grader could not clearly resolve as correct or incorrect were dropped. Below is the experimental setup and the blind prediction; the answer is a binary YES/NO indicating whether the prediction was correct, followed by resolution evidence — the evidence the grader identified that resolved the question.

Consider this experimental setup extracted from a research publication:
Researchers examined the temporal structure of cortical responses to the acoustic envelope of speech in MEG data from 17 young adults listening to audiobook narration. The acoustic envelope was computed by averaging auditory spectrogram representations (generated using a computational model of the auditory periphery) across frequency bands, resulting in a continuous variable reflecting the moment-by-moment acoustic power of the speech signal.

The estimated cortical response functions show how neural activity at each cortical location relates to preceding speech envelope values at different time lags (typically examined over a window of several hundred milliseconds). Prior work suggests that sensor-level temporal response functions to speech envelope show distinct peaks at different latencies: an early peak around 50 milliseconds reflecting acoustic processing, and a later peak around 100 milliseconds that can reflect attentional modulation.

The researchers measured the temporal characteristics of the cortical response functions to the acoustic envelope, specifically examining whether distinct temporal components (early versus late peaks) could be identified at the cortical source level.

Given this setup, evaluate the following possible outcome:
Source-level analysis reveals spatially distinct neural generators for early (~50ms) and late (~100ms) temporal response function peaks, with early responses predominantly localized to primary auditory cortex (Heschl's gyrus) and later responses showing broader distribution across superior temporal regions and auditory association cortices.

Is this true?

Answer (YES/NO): NO